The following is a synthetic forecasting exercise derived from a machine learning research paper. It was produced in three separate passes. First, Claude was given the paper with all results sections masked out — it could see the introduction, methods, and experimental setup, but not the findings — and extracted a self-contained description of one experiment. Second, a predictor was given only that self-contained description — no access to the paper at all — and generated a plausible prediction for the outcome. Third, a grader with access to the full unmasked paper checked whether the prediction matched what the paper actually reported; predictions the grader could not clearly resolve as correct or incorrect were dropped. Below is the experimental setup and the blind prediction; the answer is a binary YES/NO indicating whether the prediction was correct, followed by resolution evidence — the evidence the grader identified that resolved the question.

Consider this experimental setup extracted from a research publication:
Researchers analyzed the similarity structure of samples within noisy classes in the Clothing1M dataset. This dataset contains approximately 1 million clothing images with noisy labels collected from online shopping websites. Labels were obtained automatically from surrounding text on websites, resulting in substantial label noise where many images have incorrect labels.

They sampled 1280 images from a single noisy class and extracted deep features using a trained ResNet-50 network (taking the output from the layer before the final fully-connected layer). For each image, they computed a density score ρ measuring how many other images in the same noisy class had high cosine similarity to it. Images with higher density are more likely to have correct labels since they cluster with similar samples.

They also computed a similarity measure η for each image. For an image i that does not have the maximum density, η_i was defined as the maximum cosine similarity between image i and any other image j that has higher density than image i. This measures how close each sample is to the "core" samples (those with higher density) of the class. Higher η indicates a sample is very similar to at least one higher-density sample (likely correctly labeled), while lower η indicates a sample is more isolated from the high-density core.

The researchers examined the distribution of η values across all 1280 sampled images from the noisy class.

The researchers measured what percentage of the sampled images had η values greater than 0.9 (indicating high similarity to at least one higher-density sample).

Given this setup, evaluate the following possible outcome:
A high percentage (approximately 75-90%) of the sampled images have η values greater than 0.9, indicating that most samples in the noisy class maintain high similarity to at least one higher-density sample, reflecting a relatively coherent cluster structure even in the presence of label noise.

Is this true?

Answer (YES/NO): YES